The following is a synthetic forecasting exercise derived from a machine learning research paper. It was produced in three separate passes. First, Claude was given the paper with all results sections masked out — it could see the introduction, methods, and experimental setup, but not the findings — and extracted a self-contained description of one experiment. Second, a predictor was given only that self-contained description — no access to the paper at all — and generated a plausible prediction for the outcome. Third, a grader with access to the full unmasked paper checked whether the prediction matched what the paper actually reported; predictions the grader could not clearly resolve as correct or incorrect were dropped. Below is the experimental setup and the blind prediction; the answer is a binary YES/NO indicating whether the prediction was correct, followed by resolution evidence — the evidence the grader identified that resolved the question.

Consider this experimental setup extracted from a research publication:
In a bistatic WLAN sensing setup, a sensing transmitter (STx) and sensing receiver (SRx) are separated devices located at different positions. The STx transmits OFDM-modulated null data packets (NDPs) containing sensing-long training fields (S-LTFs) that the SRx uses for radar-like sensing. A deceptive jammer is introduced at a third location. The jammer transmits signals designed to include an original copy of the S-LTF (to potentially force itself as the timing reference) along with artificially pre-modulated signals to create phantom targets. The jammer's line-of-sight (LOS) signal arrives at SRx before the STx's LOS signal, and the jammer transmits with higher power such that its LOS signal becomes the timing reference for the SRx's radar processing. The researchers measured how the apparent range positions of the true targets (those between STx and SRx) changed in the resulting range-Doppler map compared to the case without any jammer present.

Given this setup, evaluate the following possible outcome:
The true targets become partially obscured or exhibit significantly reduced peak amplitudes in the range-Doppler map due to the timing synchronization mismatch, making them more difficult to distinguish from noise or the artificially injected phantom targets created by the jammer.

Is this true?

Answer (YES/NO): NO